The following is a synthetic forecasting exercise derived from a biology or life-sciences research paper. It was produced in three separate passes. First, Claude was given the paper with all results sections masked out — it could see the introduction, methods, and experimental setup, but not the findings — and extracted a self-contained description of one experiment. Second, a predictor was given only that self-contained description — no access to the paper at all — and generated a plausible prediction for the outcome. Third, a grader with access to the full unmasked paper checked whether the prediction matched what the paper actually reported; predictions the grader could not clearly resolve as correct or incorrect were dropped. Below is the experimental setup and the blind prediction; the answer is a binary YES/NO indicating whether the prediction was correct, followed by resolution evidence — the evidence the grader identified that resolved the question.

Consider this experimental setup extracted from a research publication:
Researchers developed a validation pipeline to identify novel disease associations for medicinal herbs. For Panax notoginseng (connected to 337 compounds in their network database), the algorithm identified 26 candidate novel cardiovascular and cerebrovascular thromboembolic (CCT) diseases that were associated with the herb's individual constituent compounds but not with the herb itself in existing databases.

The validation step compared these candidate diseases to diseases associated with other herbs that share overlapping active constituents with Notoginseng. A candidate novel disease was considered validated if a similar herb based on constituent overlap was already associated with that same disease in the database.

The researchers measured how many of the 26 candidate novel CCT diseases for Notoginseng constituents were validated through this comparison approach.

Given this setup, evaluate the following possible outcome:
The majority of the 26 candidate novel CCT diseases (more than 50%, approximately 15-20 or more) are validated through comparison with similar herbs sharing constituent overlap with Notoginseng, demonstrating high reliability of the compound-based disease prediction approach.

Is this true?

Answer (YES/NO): NO